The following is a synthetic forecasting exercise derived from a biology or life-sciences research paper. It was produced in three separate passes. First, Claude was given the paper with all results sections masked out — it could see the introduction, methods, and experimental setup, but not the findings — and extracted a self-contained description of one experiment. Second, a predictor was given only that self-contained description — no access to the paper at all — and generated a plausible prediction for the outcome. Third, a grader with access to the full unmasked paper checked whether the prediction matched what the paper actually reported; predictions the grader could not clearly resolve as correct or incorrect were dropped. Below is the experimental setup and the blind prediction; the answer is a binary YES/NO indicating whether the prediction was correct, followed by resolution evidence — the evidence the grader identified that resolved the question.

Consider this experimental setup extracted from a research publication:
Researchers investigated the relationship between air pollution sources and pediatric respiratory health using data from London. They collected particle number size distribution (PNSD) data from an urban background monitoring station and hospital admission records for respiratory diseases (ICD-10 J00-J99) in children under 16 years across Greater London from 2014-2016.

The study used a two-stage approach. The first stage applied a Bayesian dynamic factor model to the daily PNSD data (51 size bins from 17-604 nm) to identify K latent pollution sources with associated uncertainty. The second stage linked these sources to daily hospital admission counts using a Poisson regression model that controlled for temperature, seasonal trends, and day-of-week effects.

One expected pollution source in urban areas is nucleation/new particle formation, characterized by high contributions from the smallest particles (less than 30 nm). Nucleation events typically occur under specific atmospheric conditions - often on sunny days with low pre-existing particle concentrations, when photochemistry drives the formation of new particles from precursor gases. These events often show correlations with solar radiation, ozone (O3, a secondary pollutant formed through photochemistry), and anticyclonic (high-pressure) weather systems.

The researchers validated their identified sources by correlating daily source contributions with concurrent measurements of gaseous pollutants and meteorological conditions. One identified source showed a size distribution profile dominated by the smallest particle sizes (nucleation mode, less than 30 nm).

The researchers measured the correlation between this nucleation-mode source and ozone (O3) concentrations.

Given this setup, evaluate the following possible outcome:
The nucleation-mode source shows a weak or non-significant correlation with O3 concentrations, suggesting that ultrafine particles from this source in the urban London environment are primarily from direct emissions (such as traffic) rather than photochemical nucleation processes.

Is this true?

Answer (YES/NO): YES